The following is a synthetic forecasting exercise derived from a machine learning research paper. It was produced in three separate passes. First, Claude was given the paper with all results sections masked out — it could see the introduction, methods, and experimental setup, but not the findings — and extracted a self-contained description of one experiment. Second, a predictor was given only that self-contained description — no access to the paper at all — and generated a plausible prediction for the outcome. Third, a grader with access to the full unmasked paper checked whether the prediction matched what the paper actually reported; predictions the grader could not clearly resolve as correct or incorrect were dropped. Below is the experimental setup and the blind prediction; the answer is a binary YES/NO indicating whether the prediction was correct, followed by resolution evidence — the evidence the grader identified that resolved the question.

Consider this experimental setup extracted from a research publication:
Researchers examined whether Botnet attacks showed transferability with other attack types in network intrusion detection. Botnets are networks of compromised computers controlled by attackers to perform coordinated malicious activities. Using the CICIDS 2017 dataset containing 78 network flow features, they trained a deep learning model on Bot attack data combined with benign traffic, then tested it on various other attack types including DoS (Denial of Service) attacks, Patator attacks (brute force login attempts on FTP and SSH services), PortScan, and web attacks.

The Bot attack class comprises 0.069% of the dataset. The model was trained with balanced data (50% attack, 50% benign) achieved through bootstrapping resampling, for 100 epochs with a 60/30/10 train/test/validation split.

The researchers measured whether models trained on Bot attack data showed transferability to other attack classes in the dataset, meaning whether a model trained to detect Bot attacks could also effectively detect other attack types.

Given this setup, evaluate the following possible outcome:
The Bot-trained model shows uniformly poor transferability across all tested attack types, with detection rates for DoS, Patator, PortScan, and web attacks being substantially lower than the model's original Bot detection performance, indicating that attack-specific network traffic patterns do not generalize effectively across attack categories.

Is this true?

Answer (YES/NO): YES